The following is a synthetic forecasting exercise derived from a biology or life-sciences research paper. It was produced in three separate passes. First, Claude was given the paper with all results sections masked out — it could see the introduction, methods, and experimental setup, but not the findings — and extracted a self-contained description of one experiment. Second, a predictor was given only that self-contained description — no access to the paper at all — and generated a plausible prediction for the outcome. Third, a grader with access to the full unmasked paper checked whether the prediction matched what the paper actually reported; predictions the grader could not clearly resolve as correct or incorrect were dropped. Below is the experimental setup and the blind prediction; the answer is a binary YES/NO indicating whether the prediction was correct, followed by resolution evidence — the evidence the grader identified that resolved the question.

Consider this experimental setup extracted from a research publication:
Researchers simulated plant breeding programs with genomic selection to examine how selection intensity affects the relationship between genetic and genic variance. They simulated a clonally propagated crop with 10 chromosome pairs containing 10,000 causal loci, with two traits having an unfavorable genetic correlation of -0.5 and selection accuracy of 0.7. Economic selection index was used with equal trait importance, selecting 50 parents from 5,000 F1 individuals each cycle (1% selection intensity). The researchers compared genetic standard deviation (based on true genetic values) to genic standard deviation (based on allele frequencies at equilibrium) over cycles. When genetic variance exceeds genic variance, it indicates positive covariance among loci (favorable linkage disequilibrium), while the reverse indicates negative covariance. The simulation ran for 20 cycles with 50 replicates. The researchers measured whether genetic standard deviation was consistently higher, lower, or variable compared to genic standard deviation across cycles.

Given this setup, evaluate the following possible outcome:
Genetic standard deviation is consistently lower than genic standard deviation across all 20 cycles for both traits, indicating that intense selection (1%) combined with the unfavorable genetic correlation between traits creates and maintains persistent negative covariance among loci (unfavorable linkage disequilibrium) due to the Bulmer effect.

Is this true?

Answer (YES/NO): NO